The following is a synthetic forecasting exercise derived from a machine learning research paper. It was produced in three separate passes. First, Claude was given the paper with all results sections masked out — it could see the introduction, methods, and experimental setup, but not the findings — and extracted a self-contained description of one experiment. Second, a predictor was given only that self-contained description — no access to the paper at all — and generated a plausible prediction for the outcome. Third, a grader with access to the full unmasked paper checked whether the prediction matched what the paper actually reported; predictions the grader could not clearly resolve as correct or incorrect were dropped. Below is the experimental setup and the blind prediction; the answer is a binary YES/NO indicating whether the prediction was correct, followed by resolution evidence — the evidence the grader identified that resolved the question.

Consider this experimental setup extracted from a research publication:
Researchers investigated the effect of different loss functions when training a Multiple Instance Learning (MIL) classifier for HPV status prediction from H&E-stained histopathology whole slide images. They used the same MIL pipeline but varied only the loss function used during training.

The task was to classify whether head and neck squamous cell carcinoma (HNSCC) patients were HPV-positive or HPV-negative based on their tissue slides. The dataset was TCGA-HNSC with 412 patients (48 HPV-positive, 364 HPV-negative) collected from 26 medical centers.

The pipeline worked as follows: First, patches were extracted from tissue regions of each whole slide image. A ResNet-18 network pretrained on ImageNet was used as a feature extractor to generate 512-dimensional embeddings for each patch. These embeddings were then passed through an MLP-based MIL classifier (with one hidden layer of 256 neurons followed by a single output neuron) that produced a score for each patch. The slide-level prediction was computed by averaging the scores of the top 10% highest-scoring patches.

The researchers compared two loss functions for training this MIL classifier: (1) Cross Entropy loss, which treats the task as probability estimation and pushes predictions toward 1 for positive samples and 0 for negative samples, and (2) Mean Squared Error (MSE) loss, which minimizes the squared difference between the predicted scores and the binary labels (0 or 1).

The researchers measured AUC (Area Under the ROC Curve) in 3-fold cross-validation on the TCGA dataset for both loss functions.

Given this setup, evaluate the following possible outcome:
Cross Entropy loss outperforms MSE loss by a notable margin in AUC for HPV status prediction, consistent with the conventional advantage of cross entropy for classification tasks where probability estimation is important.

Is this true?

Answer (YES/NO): YES